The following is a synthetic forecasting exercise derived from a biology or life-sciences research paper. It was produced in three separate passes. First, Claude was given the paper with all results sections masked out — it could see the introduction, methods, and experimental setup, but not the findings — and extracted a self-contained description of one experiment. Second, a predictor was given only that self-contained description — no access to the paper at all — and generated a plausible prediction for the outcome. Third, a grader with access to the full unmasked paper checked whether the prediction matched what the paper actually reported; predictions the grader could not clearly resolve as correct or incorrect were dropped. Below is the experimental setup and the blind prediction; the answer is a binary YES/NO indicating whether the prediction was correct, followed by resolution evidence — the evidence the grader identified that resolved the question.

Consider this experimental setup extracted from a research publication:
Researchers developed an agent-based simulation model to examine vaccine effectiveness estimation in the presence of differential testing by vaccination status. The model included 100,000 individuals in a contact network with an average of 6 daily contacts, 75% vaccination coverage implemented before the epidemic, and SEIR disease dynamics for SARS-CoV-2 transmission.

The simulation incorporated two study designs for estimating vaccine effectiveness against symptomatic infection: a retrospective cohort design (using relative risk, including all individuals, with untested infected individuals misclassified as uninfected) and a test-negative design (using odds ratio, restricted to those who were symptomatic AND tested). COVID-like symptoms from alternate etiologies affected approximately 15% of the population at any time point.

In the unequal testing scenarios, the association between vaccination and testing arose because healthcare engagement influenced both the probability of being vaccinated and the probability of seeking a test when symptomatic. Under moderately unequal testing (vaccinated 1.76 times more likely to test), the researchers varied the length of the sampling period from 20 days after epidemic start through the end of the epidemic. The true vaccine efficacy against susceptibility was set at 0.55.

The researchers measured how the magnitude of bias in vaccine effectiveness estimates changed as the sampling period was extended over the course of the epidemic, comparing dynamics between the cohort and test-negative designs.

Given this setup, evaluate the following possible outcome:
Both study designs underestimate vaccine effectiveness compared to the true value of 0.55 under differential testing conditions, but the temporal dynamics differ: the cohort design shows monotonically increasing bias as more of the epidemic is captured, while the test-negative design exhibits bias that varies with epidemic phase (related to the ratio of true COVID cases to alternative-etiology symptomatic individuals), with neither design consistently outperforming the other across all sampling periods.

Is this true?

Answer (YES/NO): NO